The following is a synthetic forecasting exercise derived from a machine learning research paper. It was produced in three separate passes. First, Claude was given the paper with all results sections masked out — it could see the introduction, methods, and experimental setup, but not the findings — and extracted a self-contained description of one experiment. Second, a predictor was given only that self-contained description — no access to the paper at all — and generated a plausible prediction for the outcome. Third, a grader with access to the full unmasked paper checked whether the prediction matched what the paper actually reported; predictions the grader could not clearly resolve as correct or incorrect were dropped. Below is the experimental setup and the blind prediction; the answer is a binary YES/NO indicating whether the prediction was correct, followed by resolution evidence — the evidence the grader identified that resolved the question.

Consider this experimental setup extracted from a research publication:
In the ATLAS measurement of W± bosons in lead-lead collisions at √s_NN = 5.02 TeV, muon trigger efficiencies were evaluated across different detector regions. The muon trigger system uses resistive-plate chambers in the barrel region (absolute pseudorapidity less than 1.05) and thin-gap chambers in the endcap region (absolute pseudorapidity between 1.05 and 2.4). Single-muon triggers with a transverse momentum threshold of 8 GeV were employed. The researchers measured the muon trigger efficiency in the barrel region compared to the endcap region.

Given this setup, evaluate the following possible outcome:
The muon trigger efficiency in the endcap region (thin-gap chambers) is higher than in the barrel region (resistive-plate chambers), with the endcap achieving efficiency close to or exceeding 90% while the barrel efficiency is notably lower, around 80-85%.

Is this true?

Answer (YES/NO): NO